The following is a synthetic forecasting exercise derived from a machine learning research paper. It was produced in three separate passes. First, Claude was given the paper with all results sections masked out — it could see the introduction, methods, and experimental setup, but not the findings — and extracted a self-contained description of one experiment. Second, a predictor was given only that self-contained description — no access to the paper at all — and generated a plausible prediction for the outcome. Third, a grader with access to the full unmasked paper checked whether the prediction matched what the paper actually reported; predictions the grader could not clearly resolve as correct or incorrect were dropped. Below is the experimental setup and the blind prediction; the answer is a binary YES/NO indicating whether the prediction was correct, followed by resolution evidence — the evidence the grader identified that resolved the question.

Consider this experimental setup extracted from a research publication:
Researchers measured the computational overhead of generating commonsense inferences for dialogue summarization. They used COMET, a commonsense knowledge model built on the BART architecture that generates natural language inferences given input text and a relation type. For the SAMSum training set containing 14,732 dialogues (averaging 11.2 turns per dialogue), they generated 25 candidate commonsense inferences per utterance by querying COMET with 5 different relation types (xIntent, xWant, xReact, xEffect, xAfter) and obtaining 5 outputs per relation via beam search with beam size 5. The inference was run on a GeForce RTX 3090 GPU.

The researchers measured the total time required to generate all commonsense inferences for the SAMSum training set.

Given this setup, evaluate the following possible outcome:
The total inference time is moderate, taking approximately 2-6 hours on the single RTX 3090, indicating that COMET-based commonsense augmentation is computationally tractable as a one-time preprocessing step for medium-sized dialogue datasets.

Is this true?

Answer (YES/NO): NO